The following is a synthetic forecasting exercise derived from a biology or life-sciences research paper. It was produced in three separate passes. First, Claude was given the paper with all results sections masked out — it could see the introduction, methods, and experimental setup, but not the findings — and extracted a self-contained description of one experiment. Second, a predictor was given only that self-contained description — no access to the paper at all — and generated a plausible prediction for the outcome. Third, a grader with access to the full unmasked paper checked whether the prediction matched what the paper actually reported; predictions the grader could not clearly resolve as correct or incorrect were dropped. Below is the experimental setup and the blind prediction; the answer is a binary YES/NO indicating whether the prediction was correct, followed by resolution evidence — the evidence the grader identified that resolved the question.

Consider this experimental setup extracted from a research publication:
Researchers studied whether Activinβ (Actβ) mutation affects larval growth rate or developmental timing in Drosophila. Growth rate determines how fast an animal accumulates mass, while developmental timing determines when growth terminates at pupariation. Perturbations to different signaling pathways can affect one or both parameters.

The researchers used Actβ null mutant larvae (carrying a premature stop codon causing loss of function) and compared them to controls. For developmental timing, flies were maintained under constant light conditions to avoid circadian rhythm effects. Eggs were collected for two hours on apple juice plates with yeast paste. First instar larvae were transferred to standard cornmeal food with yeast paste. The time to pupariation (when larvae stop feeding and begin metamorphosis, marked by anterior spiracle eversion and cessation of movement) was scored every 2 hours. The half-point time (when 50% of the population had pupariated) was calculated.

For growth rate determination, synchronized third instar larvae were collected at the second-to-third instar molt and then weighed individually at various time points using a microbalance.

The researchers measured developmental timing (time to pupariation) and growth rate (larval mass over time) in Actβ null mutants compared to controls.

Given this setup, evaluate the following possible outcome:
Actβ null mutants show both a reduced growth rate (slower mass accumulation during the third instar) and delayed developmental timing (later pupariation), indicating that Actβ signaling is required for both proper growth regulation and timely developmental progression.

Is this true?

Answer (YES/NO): NO